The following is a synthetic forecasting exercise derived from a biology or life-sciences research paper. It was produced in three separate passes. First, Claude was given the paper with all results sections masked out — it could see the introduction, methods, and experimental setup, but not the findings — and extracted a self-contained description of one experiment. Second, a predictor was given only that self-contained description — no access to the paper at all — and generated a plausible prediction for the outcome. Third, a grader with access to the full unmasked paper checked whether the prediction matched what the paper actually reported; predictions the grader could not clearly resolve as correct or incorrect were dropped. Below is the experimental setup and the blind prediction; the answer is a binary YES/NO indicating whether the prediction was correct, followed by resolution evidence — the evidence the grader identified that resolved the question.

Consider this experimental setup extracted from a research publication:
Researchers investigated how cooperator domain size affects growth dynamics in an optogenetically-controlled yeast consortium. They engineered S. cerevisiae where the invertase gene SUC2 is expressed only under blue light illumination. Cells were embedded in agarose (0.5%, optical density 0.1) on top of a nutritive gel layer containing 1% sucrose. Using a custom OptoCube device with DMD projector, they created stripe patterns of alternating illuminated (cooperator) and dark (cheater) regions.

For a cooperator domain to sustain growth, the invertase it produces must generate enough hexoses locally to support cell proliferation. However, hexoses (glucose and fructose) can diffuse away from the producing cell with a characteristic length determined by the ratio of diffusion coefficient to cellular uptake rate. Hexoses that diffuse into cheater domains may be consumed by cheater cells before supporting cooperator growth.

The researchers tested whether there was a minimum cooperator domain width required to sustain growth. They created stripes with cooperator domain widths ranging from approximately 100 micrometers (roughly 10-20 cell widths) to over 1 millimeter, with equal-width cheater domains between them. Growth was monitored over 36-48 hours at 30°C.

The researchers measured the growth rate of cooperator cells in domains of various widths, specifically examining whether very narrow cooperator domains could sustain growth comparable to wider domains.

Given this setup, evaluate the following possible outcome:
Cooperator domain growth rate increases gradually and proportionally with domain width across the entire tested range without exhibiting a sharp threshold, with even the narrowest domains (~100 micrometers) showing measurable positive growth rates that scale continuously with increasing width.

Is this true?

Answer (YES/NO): NO